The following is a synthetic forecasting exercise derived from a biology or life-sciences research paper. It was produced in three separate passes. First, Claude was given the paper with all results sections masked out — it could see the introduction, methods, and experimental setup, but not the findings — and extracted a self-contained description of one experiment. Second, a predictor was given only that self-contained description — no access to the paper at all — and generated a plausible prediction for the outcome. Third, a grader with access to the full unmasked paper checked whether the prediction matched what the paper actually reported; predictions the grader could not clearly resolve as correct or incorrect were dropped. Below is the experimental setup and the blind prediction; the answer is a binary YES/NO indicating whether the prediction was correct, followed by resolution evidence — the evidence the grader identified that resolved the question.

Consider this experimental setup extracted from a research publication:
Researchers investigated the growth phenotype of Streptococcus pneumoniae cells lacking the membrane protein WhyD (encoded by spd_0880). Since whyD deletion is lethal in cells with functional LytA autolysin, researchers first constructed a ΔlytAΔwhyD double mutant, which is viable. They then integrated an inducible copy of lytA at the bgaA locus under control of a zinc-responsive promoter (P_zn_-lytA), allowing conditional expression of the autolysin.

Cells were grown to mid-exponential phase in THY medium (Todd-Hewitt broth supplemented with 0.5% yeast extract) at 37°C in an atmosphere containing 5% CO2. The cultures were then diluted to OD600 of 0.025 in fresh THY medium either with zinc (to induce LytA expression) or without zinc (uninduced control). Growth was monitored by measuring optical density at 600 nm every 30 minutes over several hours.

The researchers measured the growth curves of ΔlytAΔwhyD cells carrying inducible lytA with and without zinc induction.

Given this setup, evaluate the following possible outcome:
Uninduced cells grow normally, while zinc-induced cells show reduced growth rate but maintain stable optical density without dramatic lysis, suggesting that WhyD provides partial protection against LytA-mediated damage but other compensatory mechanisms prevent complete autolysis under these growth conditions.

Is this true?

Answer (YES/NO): NO